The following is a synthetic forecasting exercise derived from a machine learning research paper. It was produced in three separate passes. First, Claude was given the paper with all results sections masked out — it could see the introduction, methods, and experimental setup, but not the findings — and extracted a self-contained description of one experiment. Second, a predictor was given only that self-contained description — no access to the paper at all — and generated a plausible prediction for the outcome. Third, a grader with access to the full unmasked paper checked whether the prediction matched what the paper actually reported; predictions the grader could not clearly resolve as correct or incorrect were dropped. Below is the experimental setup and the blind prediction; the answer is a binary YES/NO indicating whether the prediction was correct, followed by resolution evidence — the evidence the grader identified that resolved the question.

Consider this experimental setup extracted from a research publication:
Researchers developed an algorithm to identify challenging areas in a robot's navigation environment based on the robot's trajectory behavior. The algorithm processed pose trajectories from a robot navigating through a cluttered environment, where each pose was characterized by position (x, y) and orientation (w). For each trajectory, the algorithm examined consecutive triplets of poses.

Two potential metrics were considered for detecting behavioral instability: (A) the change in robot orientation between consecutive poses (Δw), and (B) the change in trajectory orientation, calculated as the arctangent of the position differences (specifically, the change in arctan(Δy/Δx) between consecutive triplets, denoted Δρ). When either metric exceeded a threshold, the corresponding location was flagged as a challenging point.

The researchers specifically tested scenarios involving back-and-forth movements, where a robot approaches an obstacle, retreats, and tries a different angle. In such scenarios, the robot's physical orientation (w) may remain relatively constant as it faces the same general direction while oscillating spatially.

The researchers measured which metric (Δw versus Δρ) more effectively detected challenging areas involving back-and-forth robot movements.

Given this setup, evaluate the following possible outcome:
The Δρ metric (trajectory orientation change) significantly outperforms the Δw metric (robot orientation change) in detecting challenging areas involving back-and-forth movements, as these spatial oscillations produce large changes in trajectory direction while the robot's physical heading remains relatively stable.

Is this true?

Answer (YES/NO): YES